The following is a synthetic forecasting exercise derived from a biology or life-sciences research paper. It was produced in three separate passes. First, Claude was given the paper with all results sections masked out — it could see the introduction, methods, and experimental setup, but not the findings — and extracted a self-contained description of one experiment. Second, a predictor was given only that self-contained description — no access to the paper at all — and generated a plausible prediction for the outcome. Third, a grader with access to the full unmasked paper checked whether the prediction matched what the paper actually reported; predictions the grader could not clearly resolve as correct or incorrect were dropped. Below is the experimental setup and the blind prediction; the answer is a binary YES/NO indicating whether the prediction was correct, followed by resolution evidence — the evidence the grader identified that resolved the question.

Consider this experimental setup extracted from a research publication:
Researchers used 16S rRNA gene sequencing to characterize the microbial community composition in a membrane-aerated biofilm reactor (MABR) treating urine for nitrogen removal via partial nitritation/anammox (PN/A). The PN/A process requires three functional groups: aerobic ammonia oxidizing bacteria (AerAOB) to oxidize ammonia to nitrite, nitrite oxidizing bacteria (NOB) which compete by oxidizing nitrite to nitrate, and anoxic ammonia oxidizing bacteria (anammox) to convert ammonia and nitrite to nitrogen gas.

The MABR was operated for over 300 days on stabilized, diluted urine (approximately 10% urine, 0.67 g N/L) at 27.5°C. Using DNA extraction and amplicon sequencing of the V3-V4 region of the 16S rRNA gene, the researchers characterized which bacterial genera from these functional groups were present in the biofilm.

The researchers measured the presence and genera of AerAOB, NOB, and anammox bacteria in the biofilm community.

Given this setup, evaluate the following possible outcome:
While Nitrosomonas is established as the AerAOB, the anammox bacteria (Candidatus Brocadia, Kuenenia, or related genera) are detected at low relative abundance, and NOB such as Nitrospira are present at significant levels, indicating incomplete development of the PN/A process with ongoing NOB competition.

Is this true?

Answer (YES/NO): NO